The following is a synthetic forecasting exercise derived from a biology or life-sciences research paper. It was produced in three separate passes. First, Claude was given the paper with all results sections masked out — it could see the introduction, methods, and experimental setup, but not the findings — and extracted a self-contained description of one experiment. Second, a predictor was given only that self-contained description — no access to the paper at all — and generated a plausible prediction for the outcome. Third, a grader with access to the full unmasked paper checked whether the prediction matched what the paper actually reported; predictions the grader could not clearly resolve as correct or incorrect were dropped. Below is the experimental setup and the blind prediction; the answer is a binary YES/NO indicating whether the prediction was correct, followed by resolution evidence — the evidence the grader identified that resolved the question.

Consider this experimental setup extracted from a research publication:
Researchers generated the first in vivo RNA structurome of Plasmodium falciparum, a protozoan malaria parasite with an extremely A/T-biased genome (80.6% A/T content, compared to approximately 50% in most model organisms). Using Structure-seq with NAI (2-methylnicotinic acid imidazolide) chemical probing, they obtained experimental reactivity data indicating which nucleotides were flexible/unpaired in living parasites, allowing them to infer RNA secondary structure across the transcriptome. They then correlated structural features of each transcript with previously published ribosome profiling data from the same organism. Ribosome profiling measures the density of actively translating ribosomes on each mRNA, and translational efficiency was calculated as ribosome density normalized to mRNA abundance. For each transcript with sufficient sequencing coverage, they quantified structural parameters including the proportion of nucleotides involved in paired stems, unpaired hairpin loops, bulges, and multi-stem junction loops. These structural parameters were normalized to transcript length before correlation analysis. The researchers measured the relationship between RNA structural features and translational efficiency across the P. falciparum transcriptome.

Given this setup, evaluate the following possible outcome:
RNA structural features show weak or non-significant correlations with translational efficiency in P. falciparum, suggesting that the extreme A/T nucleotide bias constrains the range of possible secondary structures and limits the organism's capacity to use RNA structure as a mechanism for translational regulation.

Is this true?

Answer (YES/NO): NO